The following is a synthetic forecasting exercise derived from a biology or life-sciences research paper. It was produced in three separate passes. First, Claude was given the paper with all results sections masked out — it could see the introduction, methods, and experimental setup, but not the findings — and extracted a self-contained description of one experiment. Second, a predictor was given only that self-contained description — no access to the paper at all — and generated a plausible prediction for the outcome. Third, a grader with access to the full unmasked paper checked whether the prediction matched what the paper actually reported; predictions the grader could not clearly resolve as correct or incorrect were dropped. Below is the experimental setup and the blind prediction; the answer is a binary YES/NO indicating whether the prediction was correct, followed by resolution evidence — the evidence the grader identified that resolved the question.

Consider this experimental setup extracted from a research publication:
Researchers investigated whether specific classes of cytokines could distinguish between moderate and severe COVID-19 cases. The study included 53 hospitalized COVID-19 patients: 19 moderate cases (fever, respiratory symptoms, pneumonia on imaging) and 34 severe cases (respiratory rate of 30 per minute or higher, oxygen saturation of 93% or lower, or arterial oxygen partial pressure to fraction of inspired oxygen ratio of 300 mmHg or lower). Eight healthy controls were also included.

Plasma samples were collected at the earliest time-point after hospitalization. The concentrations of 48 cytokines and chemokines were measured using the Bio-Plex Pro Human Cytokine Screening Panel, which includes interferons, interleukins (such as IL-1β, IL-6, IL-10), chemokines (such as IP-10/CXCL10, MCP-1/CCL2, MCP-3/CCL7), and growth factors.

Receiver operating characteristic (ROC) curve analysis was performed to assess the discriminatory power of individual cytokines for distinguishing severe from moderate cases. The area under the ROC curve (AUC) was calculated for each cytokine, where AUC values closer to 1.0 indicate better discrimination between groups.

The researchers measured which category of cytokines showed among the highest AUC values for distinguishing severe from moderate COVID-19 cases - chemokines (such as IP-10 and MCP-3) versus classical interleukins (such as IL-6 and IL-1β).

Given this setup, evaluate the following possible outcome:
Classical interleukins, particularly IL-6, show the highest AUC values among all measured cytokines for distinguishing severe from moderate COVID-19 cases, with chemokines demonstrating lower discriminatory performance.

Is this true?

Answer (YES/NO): NO